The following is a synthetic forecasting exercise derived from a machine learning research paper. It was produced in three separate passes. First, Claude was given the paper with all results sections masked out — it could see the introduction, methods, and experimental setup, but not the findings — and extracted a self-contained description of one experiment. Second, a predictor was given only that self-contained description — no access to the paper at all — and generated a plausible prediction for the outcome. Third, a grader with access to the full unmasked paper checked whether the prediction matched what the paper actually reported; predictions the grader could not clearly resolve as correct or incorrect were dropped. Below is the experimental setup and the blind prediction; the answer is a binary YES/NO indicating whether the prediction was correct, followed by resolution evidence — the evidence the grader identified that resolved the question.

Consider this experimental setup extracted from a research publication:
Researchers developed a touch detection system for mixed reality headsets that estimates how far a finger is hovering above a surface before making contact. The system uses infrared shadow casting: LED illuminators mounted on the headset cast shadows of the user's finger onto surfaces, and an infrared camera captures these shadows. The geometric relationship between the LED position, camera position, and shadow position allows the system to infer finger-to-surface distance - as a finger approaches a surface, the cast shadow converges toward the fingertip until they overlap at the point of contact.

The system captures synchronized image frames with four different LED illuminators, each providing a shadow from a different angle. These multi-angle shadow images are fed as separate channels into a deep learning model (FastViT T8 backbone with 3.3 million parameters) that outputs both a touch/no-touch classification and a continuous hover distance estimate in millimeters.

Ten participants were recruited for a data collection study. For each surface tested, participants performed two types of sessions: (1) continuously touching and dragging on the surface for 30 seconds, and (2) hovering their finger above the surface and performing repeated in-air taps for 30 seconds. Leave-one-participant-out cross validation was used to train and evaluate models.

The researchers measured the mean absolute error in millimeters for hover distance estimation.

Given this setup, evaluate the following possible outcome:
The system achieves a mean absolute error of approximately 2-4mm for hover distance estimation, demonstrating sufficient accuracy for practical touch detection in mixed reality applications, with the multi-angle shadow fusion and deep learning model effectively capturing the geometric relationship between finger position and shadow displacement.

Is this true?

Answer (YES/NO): NO